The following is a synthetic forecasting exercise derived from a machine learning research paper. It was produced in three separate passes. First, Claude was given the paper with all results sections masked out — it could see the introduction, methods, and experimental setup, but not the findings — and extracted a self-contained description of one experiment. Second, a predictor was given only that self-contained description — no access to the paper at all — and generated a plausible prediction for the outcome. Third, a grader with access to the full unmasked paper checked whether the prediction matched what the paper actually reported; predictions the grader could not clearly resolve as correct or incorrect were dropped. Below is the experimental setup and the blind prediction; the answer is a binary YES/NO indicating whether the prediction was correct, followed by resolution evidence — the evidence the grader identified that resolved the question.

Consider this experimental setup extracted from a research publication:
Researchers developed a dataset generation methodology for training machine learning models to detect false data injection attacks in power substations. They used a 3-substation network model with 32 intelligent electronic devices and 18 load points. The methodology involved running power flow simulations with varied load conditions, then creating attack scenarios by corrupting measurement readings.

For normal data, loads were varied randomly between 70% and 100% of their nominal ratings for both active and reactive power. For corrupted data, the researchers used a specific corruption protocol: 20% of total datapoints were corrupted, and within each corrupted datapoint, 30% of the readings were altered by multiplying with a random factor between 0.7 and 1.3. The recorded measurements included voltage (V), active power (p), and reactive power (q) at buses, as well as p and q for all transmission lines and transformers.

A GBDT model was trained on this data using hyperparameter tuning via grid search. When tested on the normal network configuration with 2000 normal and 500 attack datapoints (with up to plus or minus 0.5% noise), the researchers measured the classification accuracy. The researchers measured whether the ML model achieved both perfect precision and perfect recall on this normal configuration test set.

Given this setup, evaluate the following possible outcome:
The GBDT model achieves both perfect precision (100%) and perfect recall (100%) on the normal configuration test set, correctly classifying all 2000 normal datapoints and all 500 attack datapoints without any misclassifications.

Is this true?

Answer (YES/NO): YES